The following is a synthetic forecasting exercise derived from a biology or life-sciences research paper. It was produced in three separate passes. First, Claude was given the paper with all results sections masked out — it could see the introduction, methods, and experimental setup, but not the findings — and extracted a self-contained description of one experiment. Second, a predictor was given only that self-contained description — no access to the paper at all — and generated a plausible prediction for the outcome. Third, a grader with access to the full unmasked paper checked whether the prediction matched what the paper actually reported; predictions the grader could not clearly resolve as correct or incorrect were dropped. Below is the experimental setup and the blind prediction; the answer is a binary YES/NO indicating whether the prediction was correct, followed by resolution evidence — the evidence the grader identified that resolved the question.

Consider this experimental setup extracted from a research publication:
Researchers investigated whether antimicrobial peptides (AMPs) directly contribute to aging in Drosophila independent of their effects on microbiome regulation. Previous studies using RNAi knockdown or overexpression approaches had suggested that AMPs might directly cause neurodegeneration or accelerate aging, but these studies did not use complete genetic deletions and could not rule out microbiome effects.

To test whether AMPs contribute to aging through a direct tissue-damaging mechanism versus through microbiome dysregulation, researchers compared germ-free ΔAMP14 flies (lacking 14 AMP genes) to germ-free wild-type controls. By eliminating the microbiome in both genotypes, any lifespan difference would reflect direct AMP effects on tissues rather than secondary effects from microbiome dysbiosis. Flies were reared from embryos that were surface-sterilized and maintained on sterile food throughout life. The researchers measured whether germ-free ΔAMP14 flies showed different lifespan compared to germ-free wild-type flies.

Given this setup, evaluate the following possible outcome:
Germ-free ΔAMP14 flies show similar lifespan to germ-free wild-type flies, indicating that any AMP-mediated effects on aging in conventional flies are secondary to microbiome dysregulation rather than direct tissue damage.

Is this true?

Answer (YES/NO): YES